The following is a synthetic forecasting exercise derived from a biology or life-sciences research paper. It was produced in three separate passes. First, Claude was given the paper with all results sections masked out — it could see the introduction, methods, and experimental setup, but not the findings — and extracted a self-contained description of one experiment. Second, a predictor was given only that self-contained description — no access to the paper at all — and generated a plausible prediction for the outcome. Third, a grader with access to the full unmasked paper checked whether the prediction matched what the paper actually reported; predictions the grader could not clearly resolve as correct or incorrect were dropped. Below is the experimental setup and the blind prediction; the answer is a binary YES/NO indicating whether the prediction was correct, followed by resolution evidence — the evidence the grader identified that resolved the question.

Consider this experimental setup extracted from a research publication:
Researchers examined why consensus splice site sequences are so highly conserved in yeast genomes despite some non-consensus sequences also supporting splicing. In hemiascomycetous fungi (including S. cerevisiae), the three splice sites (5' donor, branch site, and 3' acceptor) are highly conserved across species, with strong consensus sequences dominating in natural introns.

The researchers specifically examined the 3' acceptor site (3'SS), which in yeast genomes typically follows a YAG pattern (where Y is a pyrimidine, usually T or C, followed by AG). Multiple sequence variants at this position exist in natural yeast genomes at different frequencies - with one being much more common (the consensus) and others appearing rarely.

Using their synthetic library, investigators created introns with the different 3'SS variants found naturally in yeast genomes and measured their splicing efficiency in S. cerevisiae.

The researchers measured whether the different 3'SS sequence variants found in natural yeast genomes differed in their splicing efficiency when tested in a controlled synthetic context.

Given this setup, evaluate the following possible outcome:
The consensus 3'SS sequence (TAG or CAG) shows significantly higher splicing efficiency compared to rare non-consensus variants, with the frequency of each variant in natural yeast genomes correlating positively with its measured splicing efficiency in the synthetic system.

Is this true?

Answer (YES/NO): NO